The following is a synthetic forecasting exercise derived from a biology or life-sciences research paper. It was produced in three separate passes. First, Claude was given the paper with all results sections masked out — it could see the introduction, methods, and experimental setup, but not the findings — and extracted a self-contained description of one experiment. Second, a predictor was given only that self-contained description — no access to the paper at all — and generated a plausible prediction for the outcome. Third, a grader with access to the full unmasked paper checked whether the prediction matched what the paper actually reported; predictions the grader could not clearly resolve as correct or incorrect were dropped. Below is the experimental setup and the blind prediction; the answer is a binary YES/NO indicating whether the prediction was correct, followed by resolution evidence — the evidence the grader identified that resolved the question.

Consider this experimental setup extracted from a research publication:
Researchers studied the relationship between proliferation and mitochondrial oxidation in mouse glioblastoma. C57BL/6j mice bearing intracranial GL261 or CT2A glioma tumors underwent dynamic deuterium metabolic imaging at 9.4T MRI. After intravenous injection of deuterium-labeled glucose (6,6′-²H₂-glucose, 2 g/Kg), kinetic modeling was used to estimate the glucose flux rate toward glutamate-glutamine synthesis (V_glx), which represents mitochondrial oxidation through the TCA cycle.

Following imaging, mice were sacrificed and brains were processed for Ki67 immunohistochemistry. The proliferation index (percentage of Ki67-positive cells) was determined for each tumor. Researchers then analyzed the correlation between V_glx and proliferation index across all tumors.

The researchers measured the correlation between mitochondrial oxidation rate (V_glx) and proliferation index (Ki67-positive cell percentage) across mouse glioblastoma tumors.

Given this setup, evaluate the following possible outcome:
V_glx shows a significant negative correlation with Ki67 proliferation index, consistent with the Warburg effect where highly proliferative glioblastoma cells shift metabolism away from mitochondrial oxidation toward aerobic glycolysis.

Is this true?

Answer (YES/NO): NO